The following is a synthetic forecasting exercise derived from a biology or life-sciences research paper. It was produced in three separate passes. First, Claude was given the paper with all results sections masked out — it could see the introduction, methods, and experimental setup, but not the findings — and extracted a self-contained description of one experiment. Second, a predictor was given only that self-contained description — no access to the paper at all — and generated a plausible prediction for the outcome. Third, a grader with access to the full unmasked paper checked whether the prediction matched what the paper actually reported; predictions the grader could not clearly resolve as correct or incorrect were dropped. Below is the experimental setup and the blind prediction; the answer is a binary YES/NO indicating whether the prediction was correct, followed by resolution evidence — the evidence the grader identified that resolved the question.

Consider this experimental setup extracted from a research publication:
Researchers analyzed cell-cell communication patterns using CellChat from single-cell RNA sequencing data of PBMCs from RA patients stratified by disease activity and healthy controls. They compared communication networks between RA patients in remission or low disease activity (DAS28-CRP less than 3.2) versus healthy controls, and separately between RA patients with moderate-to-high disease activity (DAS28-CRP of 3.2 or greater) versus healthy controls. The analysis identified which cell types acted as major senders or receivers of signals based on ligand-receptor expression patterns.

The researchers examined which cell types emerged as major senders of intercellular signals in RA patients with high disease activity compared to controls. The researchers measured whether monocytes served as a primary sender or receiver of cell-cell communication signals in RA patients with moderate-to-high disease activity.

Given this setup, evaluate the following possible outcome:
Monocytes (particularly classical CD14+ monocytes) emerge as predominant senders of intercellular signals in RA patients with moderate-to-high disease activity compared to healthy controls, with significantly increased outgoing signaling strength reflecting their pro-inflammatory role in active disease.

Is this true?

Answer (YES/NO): NO